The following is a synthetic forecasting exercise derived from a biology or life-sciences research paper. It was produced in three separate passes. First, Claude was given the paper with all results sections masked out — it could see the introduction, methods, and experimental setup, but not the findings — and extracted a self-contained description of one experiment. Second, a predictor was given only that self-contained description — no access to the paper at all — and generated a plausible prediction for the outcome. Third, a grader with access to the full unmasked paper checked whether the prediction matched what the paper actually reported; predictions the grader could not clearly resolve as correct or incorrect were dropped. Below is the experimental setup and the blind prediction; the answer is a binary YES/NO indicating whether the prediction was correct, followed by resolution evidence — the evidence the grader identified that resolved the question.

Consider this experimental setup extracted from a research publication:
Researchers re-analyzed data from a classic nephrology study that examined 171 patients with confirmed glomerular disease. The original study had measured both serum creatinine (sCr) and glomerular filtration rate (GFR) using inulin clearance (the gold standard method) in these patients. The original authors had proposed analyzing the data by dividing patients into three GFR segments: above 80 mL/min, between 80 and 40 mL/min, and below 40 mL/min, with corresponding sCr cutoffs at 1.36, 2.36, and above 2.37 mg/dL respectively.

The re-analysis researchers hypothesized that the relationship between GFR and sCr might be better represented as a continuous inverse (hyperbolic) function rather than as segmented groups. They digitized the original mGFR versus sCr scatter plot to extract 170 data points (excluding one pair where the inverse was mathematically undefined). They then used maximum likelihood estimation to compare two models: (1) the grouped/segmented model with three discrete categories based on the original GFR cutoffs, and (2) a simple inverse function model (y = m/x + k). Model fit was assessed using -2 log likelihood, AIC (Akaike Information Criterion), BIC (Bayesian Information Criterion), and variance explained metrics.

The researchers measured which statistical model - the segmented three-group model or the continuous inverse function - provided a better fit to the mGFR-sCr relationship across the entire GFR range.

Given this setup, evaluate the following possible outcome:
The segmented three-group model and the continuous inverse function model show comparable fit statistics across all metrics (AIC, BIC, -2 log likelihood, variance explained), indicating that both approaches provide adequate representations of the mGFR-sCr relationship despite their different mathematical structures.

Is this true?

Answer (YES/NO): NO